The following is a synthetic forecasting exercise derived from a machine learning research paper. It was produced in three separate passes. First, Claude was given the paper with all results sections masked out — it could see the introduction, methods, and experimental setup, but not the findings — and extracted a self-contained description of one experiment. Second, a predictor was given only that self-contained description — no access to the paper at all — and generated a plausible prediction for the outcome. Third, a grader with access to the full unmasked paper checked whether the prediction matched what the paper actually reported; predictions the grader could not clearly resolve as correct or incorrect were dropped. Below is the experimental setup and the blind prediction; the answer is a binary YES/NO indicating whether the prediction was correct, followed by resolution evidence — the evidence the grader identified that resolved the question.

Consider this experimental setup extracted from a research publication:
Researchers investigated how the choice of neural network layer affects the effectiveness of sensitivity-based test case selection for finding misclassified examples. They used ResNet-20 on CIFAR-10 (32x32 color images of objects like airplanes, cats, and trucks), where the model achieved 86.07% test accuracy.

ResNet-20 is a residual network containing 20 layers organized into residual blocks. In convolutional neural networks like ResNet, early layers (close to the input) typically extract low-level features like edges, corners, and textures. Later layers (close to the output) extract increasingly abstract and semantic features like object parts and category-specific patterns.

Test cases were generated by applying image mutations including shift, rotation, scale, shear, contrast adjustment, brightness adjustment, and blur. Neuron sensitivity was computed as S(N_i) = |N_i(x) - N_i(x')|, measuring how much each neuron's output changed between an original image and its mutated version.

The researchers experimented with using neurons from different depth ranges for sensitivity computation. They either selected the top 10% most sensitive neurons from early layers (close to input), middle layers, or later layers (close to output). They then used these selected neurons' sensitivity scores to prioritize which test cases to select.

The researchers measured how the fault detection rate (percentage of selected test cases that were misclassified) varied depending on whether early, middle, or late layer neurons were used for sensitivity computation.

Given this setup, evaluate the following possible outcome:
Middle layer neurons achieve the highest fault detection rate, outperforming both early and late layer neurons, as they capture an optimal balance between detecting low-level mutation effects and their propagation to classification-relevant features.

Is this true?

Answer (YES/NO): NO